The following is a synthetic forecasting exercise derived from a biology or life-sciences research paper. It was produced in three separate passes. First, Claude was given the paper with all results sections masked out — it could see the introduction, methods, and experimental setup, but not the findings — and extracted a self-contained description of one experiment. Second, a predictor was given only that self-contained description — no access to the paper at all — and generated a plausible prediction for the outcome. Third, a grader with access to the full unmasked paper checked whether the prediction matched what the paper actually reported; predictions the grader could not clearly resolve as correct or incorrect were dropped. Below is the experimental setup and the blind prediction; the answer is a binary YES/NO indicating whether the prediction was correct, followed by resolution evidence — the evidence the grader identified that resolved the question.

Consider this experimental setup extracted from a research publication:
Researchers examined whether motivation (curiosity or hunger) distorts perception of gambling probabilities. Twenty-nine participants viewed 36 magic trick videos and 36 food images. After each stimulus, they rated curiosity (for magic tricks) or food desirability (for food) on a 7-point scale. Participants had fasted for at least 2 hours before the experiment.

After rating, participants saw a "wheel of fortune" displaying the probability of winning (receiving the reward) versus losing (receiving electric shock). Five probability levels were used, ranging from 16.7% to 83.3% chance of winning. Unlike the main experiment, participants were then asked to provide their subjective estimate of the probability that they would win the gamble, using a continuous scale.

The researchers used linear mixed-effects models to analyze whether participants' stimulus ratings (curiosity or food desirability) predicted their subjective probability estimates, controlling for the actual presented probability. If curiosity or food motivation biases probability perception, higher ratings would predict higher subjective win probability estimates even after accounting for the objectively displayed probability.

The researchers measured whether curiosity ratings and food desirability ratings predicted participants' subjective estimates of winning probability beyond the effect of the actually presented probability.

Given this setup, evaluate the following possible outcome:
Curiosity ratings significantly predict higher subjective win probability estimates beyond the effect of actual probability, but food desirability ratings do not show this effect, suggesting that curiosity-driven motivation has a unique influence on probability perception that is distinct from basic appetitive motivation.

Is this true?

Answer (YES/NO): NO